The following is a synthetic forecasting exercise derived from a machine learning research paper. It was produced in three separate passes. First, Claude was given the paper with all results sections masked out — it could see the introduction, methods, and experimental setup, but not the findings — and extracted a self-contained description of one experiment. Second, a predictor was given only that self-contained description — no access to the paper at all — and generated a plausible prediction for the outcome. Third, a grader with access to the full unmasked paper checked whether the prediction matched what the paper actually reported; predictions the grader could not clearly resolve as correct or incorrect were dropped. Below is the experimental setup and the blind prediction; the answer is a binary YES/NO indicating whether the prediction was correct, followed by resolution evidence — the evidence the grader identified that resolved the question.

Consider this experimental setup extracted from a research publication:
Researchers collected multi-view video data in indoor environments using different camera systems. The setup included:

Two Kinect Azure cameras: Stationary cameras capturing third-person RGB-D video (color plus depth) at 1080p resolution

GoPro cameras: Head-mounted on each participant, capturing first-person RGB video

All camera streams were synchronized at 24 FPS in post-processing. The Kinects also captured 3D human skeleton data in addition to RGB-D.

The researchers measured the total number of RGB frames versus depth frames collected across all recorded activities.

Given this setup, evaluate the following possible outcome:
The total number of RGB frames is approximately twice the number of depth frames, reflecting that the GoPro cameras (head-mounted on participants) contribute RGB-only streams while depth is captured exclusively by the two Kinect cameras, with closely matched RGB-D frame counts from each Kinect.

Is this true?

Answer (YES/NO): NO